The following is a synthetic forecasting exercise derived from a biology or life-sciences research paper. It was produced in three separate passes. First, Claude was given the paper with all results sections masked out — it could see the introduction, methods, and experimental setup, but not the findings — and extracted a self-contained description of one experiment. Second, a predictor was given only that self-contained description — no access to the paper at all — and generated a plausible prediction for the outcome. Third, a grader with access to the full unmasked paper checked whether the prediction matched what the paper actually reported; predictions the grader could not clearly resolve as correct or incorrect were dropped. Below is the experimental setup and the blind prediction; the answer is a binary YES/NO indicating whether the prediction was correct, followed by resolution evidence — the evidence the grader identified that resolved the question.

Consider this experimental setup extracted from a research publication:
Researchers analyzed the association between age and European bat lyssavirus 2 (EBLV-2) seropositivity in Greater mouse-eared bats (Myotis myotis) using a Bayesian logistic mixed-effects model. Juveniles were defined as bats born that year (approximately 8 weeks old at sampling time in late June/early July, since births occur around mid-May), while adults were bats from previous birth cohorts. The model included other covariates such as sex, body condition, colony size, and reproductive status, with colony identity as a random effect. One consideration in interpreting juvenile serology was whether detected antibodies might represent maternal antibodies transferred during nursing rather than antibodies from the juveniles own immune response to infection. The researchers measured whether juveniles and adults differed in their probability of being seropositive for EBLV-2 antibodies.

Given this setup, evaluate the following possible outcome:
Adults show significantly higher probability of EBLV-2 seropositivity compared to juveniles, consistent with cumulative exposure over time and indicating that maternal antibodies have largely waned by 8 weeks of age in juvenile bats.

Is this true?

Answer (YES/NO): NO